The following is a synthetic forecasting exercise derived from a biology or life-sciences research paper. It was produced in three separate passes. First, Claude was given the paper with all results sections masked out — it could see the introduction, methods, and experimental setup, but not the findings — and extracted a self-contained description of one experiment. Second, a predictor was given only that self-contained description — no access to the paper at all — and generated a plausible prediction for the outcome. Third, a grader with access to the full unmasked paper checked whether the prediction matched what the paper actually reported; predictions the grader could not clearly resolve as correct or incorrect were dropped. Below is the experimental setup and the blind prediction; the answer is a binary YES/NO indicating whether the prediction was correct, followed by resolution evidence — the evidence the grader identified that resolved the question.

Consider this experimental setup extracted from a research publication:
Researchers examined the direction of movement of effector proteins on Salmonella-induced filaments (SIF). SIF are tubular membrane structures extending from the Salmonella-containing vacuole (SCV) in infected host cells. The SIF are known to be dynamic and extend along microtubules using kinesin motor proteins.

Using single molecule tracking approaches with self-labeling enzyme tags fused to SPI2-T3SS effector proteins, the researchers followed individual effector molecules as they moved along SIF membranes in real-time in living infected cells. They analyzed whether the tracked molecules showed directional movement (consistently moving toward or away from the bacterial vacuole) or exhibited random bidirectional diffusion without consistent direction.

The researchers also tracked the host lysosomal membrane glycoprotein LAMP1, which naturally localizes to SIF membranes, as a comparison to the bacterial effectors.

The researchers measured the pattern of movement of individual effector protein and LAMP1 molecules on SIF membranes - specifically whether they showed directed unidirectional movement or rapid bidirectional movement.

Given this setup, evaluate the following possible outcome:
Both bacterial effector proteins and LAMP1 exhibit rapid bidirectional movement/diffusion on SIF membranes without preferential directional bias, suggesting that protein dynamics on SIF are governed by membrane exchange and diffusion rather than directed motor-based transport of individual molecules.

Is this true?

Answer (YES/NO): YES